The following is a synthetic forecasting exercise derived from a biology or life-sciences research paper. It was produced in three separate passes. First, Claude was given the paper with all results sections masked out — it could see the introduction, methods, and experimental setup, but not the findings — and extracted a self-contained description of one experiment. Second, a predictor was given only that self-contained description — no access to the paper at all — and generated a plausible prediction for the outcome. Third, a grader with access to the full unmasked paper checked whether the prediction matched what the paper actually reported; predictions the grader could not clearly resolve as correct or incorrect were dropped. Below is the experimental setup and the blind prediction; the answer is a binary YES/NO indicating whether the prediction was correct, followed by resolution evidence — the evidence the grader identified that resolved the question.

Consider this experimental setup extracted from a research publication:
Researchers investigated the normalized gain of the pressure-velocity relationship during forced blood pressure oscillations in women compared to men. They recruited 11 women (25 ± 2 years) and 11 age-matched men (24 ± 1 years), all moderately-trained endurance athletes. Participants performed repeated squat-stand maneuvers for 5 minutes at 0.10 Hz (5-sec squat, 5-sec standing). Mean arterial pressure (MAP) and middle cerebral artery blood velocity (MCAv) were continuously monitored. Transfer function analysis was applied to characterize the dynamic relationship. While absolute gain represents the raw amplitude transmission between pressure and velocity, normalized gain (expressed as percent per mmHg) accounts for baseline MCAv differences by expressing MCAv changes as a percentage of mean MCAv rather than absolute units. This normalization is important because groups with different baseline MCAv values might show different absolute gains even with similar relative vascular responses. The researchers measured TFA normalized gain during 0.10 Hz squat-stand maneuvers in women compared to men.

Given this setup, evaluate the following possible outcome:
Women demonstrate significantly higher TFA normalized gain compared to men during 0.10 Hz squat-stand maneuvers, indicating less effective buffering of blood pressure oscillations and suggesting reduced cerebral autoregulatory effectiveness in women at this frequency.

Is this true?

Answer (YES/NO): NO